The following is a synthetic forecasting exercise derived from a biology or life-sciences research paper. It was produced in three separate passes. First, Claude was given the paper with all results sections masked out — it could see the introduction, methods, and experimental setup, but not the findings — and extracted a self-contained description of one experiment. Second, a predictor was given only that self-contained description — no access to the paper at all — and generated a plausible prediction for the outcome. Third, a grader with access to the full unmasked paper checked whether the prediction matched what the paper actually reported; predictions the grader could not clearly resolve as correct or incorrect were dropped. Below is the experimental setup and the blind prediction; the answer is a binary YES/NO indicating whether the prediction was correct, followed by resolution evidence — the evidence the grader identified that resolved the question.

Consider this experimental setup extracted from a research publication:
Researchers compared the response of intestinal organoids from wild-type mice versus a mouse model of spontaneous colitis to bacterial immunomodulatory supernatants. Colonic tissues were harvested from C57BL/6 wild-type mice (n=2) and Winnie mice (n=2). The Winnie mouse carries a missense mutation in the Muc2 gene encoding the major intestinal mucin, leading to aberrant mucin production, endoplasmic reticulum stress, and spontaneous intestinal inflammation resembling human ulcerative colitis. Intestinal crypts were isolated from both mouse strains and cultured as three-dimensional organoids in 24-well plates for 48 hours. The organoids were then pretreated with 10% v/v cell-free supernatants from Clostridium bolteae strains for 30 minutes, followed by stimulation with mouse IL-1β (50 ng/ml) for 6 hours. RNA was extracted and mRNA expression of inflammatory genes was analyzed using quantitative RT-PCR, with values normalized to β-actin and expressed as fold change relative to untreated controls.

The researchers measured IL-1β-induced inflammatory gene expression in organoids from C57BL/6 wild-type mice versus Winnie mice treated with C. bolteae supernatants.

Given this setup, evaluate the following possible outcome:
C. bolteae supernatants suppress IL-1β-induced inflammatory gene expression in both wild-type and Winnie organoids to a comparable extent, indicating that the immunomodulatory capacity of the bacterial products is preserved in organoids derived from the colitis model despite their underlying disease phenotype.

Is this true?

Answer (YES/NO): YES